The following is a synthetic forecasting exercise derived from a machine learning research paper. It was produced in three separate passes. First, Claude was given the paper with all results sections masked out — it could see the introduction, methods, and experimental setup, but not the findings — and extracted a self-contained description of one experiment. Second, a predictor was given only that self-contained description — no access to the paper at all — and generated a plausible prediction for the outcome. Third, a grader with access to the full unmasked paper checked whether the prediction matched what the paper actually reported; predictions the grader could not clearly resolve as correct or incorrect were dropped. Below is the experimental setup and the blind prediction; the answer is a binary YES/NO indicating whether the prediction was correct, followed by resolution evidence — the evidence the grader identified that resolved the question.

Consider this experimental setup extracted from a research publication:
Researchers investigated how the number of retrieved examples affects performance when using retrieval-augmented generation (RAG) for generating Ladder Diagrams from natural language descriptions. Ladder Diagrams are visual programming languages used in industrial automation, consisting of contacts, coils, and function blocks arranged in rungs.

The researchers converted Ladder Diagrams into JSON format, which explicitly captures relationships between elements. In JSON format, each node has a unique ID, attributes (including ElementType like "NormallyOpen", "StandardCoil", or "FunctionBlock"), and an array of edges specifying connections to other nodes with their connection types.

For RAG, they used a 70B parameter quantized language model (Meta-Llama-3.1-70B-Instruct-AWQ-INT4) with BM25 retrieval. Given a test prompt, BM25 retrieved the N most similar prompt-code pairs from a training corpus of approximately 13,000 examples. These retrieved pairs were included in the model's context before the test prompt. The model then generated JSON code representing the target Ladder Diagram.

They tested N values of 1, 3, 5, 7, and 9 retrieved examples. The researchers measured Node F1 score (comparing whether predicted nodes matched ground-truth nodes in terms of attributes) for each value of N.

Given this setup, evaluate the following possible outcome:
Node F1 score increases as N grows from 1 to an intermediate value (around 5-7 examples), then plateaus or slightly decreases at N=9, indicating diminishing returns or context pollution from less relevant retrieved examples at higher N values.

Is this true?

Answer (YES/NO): NO